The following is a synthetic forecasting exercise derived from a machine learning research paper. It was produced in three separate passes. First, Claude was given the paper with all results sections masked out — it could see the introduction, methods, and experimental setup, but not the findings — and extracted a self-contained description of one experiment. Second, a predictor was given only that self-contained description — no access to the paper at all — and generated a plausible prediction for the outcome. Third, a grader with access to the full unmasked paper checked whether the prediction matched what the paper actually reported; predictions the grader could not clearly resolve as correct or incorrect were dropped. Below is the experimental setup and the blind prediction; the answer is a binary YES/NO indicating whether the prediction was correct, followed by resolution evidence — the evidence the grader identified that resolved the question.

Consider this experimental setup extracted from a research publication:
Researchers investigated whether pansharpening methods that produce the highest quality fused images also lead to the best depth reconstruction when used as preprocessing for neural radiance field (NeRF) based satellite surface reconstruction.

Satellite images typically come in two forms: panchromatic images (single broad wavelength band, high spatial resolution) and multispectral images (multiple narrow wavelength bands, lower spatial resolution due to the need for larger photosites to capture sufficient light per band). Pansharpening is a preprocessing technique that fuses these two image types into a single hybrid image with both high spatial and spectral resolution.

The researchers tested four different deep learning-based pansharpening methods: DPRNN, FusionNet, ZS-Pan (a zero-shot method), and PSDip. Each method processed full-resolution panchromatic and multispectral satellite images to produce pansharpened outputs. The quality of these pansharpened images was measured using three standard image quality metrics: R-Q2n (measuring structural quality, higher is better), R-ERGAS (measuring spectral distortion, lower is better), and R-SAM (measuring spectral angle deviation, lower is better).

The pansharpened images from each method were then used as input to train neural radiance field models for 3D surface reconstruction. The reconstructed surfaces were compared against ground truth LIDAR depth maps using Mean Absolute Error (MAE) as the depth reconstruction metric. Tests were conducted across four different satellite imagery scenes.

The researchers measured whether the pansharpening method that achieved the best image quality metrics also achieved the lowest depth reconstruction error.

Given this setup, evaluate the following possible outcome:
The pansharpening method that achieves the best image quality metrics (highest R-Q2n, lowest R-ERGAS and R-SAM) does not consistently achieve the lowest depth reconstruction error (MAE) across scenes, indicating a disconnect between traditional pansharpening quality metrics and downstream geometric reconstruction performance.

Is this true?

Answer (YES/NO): YES